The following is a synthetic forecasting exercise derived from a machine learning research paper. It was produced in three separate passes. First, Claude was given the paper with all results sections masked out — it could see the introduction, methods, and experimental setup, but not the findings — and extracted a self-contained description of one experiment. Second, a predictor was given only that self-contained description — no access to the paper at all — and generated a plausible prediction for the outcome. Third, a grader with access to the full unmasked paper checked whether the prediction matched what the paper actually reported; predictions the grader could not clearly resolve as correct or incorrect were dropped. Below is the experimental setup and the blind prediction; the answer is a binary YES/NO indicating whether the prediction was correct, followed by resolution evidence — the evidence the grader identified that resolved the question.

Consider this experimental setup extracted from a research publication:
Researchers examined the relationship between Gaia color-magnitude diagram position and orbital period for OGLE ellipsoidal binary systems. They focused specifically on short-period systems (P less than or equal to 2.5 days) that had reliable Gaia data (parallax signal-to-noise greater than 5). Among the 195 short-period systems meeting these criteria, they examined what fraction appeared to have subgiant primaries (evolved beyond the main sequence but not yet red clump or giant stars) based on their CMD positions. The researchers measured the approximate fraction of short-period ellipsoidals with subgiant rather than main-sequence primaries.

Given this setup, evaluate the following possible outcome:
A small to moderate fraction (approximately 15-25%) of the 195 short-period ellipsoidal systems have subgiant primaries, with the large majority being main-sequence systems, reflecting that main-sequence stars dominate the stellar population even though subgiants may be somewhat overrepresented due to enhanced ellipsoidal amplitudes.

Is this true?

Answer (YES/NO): YES